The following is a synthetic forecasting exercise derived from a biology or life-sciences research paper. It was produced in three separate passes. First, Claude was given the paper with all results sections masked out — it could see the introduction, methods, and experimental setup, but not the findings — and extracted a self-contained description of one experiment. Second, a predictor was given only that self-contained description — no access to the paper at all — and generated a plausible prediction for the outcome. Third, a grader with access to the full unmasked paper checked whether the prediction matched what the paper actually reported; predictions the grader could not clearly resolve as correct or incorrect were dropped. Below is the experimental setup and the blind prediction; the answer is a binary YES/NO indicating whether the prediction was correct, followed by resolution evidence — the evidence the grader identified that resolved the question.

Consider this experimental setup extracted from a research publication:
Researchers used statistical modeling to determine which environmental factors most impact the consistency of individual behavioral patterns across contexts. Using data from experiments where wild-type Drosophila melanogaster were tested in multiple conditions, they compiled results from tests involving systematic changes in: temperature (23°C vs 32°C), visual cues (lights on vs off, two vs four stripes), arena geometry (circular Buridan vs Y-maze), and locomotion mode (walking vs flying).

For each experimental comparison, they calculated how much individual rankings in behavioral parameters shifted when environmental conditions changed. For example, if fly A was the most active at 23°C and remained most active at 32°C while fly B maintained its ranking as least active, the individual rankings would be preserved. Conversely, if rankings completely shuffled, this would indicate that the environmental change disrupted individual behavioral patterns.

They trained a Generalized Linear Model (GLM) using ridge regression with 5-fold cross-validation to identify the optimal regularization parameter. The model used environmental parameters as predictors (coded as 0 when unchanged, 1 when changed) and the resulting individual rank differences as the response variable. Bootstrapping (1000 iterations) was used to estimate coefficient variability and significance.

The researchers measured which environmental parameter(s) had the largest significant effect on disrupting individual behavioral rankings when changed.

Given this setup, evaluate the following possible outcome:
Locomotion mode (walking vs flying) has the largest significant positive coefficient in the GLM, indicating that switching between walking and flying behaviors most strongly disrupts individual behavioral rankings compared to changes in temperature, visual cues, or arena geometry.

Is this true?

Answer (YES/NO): YES